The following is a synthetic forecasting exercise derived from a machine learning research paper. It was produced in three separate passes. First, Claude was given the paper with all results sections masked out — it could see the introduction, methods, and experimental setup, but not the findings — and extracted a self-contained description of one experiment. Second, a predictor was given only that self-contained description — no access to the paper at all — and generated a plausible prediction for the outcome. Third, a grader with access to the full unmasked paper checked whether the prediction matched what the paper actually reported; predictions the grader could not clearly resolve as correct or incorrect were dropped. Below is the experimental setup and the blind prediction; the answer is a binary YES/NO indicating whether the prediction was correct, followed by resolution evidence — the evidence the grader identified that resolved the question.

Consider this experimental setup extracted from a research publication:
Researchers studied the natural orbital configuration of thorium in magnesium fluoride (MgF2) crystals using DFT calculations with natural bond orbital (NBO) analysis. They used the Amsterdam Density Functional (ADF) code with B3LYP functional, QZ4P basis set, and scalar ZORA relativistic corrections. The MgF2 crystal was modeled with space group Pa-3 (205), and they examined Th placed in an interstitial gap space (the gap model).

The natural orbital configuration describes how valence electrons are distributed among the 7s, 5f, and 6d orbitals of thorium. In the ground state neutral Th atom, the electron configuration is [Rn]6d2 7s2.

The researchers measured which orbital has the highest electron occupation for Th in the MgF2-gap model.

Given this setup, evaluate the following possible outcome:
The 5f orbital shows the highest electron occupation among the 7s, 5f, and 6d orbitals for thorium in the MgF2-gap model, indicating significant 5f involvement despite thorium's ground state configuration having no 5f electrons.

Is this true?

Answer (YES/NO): NO